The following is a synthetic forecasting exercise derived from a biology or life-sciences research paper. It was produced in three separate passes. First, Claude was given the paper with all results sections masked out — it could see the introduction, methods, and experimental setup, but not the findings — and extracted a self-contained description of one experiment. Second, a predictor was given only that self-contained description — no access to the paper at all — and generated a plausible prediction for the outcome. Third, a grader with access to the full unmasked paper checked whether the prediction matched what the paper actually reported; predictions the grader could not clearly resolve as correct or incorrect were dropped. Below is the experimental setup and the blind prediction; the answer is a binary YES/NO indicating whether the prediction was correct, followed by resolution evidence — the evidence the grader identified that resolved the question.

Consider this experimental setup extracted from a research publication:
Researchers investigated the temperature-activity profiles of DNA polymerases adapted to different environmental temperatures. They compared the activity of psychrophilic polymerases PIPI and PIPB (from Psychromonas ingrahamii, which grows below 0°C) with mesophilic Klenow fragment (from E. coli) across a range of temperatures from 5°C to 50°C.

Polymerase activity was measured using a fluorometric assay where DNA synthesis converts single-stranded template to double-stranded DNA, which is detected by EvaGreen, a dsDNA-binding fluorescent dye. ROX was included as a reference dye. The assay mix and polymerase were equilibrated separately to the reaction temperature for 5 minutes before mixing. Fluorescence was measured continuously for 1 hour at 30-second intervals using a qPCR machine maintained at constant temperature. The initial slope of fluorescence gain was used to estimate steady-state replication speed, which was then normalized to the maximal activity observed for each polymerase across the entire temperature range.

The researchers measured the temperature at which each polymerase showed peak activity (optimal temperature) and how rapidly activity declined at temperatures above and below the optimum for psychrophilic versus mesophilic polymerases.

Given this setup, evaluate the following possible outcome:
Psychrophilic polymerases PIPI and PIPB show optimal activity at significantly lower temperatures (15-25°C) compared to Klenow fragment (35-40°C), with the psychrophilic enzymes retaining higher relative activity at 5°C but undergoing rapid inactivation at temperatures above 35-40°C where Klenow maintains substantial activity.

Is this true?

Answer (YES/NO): NO